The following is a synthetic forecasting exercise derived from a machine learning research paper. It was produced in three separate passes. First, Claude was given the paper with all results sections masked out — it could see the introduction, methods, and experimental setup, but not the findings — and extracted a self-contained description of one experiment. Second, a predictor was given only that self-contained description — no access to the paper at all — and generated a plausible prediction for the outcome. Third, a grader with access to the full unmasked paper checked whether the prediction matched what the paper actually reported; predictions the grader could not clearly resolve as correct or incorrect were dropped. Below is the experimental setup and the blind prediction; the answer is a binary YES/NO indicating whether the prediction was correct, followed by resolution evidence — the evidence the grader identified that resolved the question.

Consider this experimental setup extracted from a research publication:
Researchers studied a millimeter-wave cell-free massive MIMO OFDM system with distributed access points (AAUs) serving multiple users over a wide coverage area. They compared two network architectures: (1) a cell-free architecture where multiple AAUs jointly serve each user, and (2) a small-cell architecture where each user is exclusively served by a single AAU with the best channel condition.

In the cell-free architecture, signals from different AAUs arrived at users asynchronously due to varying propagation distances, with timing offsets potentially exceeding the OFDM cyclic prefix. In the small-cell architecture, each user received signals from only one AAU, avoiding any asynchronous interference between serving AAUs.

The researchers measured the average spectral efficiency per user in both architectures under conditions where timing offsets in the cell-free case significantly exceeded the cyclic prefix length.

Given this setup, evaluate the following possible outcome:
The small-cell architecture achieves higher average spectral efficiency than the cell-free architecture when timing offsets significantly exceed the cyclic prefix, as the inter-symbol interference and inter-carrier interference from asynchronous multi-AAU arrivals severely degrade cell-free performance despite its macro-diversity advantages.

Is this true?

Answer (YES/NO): NO